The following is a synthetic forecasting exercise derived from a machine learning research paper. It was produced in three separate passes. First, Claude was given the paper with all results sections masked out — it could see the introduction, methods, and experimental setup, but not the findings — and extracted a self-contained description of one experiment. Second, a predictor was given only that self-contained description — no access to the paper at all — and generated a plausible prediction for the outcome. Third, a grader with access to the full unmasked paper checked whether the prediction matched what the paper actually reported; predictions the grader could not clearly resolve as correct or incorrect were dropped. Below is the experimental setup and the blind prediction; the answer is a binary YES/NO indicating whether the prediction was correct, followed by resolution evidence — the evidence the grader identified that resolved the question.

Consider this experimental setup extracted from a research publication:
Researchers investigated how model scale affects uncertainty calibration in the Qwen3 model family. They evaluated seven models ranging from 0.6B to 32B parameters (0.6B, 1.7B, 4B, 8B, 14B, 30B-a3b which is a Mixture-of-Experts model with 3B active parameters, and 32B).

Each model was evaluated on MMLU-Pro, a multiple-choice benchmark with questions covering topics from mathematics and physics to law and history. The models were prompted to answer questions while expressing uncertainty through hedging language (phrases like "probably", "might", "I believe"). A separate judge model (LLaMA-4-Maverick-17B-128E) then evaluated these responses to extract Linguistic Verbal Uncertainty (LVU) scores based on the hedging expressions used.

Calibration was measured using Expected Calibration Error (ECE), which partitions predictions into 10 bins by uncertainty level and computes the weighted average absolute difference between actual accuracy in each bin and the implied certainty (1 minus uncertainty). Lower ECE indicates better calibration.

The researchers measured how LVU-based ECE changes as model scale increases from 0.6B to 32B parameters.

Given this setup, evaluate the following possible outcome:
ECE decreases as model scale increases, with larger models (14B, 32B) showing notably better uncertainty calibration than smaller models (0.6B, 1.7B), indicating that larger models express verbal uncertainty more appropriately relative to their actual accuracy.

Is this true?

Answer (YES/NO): YES